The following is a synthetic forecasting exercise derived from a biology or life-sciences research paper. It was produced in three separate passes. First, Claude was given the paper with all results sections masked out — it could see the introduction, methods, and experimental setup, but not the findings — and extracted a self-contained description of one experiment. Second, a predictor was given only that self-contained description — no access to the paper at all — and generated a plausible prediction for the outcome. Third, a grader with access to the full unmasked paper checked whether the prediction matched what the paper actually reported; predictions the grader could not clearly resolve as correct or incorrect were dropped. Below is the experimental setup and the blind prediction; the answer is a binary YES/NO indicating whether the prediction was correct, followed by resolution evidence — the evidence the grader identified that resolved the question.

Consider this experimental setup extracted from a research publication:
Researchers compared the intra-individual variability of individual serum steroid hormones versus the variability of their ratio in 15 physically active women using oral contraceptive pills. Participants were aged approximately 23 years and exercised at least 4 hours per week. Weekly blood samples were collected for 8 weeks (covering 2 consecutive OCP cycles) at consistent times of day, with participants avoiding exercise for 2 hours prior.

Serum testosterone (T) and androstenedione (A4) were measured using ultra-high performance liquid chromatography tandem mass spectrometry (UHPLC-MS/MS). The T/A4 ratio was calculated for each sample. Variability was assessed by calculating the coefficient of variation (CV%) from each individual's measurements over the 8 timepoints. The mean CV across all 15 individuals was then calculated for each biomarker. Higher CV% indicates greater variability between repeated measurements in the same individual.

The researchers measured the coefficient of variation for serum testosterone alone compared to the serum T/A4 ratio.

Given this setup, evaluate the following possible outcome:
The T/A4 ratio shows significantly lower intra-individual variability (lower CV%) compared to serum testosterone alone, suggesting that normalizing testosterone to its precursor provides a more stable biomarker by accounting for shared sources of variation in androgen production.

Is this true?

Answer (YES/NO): YES